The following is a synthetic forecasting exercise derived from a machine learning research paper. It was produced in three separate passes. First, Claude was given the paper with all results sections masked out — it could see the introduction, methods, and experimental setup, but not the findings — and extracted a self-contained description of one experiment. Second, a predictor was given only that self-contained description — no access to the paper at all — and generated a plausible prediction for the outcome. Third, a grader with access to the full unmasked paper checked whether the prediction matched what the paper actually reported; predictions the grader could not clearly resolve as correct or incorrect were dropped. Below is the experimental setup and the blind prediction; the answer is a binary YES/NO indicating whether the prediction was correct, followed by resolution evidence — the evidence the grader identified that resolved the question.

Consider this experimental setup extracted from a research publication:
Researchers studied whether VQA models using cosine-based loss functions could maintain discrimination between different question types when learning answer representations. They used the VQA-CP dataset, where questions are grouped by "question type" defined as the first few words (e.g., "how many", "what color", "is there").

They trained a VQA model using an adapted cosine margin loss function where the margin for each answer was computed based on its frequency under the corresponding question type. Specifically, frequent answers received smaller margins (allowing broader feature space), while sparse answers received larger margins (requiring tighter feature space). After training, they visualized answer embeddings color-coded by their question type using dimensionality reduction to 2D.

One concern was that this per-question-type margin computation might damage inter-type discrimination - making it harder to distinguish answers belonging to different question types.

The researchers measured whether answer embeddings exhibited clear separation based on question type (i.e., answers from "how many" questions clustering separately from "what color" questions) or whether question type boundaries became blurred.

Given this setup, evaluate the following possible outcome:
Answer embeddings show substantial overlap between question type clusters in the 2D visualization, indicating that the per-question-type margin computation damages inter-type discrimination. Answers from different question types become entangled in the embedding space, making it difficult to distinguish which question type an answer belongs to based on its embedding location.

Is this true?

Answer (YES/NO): NO